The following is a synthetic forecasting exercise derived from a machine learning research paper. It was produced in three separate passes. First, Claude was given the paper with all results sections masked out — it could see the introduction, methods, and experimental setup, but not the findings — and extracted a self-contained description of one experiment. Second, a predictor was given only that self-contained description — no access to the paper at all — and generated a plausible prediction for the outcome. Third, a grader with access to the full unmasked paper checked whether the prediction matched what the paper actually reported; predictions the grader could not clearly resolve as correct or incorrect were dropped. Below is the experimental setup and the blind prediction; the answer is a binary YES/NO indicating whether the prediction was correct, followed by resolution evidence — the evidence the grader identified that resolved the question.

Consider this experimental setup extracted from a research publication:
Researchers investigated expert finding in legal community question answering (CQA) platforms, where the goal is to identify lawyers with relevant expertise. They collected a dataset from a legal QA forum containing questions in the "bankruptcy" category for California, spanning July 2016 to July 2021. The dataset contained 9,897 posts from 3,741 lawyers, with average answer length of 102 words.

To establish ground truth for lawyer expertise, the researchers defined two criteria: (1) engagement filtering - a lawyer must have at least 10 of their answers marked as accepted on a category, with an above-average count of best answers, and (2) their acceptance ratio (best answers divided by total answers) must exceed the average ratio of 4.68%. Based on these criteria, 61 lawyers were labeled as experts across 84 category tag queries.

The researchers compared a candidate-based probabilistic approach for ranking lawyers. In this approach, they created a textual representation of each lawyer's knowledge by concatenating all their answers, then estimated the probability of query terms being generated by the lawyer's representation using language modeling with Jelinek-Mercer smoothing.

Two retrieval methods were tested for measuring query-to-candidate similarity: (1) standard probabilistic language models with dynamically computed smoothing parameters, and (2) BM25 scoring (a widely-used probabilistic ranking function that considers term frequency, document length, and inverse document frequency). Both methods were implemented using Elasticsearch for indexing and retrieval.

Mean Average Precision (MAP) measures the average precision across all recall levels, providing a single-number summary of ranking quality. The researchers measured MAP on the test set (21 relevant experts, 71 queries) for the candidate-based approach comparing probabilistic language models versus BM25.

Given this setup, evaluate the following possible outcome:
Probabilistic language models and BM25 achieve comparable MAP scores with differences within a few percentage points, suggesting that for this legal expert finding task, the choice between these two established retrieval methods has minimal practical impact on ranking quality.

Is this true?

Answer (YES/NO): NO